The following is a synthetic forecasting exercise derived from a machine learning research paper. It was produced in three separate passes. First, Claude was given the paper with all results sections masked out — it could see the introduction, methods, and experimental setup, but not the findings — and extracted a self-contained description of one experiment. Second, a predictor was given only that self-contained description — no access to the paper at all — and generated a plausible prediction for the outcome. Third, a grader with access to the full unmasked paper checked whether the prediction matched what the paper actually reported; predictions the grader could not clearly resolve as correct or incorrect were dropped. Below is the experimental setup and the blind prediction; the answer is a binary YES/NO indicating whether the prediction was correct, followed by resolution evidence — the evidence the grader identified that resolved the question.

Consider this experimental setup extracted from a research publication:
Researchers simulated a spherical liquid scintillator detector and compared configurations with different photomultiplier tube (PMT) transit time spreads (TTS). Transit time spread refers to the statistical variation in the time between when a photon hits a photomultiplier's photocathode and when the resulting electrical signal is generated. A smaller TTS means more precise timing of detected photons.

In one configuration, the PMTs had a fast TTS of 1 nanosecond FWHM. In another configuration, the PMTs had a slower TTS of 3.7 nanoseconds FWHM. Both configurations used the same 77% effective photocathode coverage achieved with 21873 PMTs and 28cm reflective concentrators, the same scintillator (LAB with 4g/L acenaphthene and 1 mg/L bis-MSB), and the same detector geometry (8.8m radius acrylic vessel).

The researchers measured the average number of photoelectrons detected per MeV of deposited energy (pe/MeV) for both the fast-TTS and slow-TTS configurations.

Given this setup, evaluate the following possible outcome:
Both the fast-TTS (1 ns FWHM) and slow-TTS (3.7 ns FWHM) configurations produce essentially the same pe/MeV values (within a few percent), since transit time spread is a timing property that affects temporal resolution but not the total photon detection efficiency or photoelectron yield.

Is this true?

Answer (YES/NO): YES